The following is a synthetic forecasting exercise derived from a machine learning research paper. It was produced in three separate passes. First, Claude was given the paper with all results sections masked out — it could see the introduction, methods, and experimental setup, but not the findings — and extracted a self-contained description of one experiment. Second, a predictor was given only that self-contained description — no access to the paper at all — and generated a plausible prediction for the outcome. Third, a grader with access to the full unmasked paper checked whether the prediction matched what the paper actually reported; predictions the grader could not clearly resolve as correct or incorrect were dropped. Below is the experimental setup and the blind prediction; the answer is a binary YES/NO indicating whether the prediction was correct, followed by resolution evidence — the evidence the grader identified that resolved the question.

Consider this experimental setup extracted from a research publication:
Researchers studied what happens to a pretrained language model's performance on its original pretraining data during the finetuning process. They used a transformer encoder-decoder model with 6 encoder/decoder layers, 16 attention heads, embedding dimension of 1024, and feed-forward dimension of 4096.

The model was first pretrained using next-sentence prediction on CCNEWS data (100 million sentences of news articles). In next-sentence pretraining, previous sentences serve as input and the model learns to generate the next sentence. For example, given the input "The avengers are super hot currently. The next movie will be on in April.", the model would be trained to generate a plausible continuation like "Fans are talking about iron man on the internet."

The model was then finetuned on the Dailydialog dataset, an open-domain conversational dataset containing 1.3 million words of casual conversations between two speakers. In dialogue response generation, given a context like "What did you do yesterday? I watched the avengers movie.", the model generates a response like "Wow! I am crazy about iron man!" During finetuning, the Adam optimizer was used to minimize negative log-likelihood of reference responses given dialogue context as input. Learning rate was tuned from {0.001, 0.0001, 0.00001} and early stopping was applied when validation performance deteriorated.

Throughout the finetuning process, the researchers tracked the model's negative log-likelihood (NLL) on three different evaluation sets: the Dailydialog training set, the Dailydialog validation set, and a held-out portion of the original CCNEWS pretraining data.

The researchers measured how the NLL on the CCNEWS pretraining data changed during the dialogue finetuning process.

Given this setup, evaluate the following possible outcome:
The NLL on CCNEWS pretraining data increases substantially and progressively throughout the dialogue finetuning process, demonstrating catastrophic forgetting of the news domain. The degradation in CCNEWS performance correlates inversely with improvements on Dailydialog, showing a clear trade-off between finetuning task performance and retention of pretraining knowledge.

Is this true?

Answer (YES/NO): NO